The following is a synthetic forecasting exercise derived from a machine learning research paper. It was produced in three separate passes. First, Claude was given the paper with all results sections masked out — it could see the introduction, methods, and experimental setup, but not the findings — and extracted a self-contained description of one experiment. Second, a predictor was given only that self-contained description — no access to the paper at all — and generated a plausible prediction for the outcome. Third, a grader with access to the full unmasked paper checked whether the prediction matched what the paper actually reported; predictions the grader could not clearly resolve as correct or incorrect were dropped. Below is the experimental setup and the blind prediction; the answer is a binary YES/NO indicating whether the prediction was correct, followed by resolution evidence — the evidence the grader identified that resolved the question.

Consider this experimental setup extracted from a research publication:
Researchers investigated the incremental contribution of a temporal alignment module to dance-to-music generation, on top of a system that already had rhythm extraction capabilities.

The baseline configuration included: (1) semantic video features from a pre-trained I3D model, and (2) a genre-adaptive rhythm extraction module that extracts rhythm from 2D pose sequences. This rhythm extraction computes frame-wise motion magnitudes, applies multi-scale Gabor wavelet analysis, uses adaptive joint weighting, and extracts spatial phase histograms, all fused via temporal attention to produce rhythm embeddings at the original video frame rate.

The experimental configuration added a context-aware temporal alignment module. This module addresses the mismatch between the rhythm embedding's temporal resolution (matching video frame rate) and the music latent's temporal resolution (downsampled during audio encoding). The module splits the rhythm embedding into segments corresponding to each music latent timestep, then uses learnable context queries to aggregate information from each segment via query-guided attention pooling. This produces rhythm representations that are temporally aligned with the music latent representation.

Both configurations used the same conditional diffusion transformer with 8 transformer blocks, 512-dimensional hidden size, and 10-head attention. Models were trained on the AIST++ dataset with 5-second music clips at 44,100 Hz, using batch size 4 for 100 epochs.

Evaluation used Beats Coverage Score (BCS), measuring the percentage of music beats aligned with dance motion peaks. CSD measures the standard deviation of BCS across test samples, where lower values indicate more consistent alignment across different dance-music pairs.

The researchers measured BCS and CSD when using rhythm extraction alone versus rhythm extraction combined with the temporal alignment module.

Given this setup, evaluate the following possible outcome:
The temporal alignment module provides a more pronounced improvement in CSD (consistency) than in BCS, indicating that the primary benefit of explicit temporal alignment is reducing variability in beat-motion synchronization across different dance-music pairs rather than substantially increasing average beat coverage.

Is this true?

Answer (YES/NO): NO